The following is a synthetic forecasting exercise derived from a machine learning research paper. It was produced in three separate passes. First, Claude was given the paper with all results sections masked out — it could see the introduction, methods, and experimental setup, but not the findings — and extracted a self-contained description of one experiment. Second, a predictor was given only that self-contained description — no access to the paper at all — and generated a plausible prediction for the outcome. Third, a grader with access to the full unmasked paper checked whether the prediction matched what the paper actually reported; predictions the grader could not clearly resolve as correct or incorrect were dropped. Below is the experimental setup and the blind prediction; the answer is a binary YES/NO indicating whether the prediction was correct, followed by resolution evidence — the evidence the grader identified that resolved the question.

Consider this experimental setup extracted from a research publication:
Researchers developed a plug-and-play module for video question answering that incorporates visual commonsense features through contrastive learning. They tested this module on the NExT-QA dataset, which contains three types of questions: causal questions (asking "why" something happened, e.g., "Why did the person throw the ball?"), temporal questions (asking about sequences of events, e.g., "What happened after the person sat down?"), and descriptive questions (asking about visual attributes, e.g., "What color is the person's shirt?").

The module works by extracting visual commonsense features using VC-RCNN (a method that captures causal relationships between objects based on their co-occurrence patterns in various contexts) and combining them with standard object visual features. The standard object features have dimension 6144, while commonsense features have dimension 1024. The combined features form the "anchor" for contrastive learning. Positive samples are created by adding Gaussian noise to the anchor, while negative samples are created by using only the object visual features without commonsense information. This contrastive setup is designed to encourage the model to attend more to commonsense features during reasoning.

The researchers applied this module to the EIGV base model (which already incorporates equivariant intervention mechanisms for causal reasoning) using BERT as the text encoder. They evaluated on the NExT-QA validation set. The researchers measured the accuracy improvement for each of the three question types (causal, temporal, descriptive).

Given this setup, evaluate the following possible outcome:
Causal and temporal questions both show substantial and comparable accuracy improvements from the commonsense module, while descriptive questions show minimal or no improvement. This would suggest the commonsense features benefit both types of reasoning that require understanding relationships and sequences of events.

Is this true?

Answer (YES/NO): NO